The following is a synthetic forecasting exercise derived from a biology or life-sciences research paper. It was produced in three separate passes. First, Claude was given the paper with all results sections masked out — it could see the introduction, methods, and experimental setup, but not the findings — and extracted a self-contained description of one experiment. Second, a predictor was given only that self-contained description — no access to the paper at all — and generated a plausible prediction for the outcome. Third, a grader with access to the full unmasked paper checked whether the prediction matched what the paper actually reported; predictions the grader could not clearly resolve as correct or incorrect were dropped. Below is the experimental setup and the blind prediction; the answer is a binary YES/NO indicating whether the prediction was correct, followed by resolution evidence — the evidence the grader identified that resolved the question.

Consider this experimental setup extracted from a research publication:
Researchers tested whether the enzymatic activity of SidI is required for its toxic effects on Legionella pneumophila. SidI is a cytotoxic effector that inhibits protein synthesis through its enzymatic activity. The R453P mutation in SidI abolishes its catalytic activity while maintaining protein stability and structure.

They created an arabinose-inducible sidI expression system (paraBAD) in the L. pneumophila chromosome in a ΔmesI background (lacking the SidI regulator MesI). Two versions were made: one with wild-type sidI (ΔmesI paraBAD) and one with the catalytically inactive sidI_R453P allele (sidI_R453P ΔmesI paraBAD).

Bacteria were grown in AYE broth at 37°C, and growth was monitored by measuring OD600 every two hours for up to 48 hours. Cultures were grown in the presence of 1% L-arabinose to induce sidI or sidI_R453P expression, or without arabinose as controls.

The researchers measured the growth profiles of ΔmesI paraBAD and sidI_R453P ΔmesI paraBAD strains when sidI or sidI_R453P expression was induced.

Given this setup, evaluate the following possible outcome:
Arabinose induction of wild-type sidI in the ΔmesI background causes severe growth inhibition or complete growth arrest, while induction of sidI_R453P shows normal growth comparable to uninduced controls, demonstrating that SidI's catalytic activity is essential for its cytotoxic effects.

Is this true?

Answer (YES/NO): YES